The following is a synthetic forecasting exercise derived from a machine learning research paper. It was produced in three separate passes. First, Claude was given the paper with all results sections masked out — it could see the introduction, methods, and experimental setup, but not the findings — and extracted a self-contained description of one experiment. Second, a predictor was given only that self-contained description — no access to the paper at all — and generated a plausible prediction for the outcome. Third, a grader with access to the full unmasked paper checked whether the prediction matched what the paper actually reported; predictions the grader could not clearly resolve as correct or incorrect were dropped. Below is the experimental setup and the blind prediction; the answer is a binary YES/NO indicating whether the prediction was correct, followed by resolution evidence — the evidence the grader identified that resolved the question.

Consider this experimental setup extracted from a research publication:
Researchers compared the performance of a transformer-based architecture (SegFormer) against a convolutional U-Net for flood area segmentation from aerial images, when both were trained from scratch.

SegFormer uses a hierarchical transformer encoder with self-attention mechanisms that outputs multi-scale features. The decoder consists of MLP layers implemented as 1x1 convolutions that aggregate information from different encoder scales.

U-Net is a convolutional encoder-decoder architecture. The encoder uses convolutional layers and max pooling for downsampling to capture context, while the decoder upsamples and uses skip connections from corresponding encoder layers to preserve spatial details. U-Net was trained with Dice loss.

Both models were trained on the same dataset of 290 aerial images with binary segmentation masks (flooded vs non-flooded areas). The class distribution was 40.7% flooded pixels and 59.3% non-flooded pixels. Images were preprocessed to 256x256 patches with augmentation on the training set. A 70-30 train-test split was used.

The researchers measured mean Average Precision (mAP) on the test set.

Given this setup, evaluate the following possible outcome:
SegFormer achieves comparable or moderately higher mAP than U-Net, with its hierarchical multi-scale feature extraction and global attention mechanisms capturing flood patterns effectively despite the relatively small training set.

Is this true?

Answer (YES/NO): NO